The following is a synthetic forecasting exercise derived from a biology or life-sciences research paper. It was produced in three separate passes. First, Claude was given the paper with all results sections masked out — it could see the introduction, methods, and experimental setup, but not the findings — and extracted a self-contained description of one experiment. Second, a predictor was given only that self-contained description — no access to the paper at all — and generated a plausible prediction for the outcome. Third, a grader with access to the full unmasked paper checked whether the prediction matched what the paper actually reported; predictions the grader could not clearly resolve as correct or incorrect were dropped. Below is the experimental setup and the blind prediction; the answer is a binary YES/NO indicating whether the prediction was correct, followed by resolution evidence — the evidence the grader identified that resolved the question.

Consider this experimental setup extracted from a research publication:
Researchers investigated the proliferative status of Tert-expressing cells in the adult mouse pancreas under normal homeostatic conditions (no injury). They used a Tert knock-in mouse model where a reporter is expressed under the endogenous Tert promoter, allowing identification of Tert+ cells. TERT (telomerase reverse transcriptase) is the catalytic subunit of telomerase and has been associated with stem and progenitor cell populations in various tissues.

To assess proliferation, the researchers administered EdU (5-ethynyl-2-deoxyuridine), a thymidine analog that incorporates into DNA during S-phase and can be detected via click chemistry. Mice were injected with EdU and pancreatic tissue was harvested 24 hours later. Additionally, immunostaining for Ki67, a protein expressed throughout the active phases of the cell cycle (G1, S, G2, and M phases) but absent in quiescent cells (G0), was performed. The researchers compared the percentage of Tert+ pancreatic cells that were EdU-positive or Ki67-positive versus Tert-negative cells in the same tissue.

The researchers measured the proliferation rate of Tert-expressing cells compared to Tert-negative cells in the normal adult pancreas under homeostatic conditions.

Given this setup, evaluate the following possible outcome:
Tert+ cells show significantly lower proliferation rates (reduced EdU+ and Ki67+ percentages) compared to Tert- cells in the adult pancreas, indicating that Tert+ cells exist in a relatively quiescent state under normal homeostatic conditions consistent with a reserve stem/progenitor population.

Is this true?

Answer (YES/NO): YES